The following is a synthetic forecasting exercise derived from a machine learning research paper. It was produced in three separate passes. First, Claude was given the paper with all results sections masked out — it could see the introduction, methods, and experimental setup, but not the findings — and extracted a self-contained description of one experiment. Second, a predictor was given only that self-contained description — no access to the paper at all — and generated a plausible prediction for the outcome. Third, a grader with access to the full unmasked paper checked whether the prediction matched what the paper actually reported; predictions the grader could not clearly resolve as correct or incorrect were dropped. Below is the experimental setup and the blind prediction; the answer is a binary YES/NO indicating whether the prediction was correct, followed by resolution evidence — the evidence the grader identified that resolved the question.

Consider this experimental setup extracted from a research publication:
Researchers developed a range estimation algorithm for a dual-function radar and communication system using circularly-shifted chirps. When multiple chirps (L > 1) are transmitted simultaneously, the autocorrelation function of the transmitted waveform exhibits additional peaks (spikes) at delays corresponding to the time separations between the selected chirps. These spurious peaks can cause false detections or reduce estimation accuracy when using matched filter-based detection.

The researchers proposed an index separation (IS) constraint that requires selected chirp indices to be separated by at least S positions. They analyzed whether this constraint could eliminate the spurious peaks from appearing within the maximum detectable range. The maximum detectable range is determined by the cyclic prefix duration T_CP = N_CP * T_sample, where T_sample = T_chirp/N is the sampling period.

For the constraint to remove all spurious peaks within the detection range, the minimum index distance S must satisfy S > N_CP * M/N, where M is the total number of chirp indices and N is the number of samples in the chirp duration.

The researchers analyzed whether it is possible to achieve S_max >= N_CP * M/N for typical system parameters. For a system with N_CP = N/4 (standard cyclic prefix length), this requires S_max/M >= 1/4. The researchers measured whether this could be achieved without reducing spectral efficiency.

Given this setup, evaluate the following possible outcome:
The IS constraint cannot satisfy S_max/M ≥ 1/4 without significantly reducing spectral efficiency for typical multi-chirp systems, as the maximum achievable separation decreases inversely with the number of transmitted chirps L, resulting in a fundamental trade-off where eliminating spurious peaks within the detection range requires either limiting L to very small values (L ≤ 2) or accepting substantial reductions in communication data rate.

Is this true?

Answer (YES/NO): NO